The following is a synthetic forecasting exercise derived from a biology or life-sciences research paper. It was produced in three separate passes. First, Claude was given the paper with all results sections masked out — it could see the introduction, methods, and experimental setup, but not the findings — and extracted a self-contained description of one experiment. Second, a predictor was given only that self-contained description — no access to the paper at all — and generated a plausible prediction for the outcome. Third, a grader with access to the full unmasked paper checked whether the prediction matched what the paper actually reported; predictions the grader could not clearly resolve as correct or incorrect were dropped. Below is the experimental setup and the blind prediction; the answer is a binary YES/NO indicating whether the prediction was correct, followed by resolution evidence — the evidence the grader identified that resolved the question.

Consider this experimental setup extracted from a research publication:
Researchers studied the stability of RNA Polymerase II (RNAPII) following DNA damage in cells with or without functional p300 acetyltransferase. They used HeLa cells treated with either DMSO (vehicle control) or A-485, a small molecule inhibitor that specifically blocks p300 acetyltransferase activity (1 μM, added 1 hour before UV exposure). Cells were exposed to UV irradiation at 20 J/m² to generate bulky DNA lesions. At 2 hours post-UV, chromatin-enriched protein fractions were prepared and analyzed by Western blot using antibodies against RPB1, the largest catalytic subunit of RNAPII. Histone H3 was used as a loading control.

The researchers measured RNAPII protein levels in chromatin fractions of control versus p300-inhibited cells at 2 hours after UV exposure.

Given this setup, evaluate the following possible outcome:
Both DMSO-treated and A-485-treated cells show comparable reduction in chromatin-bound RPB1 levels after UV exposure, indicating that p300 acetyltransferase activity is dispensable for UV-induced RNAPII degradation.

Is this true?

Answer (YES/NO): NO